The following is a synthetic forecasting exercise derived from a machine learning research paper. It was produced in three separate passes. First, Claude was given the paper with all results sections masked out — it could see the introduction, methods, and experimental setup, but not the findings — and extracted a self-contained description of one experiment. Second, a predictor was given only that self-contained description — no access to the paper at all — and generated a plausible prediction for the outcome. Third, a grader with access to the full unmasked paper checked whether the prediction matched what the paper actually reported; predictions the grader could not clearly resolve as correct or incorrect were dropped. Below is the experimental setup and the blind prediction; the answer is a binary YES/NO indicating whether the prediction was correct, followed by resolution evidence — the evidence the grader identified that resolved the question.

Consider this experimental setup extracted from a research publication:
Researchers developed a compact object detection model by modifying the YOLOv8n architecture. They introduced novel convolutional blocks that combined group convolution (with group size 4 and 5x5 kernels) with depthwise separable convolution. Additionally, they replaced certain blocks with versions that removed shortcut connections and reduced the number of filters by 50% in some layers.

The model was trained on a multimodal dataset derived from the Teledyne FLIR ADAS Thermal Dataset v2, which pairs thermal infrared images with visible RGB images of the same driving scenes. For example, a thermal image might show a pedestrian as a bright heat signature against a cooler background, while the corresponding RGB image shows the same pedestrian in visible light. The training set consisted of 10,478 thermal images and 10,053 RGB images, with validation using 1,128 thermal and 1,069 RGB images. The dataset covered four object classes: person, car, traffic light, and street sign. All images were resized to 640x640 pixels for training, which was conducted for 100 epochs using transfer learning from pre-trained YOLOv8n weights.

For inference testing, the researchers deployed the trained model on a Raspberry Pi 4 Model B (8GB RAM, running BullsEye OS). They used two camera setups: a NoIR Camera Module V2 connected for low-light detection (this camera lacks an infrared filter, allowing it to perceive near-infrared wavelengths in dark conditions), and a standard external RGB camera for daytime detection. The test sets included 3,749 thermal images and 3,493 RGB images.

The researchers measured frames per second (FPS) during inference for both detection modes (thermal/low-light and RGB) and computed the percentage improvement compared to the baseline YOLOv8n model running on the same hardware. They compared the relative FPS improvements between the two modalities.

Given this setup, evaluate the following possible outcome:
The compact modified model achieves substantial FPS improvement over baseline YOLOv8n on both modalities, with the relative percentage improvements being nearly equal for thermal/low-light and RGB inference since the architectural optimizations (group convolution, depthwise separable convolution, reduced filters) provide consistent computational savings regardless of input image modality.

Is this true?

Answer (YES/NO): NO